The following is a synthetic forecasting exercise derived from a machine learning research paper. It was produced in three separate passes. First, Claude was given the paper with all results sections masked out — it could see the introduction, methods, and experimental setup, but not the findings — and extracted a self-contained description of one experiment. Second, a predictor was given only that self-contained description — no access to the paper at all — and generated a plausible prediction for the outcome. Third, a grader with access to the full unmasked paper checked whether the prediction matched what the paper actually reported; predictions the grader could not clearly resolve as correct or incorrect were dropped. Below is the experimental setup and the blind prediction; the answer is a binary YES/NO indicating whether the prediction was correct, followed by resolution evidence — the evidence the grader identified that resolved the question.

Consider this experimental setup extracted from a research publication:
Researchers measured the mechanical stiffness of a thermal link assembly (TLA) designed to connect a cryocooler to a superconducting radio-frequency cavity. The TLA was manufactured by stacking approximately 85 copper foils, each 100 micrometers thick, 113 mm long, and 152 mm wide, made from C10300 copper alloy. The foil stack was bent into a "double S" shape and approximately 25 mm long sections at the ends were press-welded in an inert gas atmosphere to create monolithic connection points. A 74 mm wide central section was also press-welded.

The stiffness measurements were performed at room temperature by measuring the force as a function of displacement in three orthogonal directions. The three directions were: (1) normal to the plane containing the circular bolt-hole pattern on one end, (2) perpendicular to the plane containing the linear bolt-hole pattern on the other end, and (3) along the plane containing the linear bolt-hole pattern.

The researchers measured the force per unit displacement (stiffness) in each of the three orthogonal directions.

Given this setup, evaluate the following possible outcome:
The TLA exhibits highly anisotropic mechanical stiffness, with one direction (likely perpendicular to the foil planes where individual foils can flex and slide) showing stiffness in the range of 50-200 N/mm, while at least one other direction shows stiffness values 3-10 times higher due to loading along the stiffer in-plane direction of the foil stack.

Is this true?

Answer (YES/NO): NO